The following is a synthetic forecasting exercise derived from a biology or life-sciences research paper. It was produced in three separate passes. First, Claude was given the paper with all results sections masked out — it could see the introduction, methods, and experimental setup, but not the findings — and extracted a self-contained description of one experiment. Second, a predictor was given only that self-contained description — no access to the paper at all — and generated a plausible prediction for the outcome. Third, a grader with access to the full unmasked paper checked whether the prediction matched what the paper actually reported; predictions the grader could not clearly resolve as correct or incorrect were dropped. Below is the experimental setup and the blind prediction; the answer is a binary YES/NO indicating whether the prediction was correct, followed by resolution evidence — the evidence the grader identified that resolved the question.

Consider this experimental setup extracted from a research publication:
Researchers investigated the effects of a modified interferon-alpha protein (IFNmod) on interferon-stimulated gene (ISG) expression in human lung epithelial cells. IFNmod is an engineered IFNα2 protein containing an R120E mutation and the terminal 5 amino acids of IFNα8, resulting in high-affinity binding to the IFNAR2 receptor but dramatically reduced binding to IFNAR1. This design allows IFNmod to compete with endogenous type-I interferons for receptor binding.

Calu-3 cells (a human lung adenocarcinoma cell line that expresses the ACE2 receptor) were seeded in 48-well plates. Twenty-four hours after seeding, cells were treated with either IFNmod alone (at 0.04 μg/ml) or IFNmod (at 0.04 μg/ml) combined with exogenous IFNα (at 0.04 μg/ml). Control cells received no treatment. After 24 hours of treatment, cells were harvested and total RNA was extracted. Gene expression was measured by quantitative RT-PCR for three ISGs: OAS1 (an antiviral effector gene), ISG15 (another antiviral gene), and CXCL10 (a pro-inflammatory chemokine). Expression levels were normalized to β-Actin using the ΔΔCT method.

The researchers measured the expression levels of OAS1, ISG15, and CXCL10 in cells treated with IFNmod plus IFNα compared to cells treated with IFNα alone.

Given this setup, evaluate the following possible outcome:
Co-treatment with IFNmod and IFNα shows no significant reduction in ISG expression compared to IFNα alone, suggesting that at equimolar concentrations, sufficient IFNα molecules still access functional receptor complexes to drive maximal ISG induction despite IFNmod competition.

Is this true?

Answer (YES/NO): NO